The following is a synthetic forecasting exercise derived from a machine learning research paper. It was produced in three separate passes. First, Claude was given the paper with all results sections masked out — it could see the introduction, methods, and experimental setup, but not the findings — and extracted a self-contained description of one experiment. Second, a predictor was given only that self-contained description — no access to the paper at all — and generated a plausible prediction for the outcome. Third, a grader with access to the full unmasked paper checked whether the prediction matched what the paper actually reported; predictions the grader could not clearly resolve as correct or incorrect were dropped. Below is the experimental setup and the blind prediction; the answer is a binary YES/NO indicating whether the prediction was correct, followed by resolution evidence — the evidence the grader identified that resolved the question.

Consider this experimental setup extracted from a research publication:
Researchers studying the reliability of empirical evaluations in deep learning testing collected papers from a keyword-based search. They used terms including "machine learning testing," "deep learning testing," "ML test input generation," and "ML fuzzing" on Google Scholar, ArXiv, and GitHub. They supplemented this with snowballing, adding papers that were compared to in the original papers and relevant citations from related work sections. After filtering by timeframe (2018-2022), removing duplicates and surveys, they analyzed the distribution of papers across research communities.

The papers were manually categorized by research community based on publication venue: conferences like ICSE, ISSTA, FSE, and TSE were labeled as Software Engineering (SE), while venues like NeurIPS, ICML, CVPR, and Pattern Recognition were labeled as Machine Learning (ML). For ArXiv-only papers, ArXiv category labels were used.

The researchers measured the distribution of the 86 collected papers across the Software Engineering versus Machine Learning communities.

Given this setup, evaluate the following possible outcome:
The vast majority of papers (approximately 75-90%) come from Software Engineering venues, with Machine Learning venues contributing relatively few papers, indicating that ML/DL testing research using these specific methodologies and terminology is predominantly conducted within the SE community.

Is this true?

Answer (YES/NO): YES